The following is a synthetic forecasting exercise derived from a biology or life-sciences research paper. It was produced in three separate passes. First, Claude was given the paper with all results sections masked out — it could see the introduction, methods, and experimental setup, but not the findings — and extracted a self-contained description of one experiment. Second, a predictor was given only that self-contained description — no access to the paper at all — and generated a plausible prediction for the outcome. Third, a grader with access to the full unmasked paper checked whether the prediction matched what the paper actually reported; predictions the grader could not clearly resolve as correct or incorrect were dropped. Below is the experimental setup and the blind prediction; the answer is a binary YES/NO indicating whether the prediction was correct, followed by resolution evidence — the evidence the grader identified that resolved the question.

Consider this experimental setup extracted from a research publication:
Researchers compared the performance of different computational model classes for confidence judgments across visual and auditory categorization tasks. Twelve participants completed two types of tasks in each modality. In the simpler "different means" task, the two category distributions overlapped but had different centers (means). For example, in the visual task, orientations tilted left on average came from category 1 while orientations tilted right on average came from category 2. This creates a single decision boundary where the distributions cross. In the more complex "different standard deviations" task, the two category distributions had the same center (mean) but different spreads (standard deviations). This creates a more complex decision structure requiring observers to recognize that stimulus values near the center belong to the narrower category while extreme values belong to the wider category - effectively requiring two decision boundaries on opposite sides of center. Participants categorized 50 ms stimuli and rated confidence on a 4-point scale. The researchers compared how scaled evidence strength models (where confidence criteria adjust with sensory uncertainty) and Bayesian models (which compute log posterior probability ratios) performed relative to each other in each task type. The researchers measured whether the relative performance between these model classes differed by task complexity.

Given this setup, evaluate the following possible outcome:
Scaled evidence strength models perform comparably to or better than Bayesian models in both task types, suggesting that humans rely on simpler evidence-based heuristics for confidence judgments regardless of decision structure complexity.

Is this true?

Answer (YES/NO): YES